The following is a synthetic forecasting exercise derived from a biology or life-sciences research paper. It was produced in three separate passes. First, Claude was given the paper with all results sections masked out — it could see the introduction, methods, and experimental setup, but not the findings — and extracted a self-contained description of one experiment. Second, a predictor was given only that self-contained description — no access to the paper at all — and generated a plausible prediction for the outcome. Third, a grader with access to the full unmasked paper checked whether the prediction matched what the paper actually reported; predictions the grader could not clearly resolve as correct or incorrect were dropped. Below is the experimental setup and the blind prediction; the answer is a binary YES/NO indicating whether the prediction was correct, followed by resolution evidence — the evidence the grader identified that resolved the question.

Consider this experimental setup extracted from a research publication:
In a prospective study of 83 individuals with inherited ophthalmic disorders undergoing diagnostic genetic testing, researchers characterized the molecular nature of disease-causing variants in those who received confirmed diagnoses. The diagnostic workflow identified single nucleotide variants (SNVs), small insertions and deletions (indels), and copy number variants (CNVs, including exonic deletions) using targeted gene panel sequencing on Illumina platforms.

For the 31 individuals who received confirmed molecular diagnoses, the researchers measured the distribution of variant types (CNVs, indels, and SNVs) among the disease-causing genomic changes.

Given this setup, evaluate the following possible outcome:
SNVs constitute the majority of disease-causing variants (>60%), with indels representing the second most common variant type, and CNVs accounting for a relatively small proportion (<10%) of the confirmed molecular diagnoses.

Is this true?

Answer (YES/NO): YES